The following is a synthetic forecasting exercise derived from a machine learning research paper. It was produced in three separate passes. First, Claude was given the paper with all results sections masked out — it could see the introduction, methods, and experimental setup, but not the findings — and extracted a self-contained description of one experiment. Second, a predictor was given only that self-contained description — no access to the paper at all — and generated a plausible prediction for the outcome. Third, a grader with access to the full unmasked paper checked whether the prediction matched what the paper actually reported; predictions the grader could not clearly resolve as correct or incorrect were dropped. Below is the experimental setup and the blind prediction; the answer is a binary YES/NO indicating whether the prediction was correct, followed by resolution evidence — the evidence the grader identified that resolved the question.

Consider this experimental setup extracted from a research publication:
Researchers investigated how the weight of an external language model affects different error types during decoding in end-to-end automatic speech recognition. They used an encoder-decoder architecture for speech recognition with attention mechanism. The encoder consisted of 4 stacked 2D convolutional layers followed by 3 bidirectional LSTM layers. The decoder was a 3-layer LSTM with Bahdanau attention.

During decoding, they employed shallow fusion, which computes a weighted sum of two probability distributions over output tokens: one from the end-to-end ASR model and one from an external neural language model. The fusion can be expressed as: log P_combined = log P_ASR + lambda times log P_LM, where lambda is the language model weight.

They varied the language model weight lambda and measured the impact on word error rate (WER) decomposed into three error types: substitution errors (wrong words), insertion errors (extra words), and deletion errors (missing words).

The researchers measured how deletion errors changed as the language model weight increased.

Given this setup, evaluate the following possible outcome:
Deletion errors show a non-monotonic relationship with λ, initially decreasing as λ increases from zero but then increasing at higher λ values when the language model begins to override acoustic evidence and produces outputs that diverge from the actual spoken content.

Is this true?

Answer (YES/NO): NO